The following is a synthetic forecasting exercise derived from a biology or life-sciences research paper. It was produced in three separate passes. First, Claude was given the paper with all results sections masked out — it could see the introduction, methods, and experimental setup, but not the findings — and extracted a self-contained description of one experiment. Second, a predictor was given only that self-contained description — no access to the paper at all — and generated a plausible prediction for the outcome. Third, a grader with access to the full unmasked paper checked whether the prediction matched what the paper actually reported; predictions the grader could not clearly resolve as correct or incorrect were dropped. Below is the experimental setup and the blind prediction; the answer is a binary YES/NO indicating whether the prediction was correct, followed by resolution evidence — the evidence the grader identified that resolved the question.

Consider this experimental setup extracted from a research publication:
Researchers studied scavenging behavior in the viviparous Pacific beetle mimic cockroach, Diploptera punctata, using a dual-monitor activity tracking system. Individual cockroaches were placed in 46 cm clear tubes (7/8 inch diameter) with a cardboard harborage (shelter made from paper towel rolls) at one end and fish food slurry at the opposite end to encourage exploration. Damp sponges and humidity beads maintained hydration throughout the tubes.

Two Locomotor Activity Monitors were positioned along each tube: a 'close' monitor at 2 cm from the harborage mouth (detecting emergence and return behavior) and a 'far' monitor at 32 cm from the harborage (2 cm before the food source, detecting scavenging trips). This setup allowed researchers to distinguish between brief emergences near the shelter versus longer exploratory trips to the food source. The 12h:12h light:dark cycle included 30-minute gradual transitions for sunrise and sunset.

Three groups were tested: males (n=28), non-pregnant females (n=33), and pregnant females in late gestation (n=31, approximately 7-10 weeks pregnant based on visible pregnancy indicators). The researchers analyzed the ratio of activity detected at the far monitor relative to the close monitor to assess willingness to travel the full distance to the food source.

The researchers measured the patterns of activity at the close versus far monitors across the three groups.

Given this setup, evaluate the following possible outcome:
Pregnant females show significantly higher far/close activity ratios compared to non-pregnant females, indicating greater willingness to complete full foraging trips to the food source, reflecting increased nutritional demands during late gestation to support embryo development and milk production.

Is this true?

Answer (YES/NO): NO